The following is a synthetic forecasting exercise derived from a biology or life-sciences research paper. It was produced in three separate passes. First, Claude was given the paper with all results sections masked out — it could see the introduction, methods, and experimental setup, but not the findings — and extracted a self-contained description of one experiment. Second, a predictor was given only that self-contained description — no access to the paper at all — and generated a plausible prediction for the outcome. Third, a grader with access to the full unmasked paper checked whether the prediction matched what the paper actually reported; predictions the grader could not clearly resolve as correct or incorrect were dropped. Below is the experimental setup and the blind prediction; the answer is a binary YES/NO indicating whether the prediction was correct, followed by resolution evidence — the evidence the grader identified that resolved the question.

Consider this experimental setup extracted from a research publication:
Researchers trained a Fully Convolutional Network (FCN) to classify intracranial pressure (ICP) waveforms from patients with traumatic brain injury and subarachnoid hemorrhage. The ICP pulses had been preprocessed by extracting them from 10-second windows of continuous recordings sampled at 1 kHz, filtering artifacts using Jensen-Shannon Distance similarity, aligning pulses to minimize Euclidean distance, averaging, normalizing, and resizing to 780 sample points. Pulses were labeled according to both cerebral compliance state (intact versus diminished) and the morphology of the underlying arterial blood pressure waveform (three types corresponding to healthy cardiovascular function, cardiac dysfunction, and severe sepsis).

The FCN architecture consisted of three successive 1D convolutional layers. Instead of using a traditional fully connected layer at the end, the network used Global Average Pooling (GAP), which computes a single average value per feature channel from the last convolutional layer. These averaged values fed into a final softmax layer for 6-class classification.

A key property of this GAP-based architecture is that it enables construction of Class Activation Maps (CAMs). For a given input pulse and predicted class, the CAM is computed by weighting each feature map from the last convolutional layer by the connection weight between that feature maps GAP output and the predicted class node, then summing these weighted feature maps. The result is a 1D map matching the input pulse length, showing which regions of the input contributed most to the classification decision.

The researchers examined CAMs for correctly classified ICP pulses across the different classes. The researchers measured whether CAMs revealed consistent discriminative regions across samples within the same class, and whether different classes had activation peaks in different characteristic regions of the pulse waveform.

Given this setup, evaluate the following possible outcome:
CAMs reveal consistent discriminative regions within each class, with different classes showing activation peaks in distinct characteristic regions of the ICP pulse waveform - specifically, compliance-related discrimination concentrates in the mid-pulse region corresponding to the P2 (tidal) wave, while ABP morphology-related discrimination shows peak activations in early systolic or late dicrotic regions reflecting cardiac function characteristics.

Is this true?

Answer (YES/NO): NO